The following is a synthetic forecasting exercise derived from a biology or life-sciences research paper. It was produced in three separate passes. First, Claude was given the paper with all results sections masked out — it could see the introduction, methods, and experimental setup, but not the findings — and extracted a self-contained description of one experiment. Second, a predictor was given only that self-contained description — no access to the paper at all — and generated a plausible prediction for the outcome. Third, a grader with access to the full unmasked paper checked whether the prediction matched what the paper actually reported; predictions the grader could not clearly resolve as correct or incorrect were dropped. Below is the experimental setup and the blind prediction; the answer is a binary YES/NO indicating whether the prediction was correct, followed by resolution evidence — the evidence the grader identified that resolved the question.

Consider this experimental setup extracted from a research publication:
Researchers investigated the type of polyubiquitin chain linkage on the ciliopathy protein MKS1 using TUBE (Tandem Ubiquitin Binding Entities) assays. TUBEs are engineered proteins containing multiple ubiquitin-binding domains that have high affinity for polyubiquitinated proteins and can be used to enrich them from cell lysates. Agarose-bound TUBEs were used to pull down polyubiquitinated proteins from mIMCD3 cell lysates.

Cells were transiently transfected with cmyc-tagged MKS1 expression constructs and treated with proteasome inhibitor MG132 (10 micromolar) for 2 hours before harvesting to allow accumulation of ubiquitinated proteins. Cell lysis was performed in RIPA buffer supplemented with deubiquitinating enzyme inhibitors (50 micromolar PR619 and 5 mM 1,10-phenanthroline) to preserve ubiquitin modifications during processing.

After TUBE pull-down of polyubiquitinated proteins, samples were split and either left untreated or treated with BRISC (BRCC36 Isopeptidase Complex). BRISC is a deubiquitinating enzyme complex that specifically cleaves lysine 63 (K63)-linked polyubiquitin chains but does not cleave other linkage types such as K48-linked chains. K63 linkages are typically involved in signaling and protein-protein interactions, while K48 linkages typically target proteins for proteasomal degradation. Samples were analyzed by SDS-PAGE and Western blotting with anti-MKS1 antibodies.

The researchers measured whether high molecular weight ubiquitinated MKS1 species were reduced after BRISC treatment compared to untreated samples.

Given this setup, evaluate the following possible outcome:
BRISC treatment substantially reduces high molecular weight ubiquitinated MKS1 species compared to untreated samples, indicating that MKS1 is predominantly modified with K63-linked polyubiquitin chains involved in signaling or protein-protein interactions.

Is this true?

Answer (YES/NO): NO